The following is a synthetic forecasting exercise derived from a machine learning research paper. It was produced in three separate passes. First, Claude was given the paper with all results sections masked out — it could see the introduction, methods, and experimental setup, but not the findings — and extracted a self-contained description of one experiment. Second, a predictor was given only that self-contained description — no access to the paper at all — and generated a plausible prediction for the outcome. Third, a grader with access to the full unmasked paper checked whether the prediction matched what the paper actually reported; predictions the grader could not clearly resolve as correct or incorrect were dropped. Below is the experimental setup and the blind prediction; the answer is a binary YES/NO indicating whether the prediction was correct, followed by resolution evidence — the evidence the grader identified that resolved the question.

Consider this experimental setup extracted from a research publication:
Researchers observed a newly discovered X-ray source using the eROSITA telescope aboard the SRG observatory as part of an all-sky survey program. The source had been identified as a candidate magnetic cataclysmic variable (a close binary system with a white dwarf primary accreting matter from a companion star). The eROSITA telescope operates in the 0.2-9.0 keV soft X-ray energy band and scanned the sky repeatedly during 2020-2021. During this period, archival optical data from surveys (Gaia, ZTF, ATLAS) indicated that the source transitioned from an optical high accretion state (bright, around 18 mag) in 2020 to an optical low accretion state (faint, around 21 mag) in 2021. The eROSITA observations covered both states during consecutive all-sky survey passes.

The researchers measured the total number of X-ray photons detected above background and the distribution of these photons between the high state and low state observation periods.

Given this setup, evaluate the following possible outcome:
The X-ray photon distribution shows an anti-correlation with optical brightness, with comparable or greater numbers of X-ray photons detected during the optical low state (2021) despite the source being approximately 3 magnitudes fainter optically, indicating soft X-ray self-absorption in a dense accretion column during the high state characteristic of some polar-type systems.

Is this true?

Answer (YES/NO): NO